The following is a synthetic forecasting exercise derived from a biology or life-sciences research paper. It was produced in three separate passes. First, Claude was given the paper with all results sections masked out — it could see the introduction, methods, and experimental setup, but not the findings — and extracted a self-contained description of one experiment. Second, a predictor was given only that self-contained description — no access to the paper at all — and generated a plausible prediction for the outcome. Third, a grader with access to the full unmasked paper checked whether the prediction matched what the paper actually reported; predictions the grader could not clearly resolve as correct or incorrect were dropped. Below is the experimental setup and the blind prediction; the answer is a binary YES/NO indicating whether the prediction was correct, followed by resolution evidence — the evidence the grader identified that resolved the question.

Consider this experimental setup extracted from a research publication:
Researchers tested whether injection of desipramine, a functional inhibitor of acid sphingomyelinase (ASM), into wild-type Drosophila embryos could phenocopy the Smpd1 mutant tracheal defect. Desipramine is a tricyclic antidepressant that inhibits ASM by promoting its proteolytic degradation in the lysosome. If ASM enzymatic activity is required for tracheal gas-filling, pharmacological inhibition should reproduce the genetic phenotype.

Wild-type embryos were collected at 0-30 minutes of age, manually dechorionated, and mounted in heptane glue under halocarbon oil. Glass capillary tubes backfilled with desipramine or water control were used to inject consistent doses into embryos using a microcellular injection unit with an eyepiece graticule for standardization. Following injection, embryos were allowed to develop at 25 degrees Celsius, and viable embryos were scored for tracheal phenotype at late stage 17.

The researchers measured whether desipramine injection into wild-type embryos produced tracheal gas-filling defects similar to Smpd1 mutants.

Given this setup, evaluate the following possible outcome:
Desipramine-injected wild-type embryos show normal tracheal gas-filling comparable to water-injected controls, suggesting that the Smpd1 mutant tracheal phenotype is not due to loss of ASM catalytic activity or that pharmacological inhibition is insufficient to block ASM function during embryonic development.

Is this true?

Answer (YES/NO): NO